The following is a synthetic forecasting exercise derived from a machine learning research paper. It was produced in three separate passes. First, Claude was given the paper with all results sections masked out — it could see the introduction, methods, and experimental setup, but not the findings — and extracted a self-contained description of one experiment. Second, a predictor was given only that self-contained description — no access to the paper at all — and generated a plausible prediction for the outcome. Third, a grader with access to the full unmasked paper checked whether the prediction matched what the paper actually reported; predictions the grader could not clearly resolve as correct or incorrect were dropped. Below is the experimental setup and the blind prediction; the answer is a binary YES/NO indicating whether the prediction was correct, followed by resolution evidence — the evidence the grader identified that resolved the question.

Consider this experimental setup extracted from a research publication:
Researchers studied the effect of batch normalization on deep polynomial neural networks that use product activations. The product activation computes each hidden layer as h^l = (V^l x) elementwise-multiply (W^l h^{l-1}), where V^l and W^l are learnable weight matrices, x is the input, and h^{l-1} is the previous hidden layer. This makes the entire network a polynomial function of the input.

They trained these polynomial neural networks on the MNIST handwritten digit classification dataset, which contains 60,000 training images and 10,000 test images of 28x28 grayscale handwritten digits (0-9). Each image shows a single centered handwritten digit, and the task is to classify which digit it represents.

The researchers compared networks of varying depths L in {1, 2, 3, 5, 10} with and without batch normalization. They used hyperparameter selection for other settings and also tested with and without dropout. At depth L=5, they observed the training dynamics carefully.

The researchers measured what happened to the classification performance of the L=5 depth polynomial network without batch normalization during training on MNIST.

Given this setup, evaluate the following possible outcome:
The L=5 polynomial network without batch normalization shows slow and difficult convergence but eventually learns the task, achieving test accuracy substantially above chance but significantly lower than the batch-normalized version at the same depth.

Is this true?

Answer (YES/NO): NO